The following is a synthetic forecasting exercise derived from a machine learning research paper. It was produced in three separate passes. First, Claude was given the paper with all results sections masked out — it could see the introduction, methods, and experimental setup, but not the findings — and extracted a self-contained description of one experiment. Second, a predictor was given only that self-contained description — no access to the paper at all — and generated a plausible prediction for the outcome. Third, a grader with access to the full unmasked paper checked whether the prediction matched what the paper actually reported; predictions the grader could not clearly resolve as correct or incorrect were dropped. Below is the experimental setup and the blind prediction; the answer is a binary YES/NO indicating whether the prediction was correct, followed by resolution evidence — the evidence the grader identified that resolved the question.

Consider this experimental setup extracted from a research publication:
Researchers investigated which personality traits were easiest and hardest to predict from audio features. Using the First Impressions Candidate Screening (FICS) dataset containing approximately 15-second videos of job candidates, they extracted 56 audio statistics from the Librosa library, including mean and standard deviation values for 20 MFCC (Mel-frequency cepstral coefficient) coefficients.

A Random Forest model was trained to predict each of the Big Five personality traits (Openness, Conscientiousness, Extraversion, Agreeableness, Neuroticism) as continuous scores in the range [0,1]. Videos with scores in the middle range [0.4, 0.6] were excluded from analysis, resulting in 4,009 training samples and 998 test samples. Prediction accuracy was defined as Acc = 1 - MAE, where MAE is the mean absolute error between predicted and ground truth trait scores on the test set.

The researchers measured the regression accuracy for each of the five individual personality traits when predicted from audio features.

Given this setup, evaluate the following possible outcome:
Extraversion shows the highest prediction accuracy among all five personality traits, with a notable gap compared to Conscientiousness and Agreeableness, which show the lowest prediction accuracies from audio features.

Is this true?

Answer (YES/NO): NO